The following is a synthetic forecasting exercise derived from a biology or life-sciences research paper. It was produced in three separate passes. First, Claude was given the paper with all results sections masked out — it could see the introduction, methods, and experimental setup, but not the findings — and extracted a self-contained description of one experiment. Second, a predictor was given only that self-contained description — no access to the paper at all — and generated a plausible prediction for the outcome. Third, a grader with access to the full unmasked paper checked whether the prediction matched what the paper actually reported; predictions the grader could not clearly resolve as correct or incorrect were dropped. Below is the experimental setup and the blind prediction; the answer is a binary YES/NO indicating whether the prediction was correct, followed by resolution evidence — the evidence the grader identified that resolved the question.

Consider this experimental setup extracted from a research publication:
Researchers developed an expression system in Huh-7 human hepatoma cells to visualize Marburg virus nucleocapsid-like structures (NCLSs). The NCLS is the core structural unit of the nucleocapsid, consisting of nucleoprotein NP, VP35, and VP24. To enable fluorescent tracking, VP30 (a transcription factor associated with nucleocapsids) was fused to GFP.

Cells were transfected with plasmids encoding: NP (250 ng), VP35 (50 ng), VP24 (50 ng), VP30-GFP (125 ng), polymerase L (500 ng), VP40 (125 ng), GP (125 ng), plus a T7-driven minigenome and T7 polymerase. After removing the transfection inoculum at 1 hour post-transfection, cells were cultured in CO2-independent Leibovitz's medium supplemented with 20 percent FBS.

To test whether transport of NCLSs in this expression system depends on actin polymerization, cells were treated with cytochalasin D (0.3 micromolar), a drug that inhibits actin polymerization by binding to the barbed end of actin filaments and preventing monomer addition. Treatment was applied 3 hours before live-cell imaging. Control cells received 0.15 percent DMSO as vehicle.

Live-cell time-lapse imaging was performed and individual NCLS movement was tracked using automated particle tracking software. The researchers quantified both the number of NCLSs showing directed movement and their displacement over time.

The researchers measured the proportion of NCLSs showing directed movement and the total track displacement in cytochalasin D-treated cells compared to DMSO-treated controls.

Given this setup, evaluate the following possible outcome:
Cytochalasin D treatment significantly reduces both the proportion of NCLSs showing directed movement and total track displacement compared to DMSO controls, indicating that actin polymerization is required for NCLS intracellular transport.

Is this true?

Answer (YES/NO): YES